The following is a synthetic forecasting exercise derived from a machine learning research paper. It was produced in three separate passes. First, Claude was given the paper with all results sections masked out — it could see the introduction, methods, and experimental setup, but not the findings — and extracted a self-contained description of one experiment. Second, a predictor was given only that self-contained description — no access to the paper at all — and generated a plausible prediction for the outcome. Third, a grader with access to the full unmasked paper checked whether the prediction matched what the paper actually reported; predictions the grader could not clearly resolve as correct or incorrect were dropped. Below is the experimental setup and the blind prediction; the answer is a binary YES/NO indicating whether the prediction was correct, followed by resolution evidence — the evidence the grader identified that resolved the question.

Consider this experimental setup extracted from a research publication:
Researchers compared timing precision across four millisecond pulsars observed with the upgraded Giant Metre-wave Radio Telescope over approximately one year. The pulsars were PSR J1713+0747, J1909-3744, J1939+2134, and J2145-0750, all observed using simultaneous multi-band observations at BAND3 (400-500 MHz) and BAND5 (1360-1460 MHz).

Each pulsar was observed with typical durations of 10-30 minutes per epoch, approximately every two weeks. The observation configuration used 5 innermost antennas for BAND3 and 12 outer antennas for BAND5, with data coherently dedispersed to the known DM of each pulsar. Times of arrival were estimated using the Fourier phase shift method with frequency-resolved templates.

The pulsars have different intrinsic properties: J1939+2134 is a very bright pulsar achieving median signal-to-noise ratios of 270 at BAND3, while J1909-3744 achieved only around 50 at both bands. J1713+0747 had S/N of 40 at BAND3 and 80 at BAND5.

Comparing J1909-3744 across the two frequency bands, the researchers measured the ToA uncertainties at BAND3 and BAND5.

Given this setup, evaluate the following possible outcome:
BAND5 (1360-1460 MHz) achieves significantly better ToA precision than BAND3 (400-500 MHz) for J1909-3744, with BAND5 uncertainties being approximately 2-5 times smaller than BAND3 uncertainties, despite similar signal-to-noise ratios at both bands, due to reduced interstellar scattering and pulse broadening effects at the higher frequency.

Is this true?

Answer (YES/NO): NO